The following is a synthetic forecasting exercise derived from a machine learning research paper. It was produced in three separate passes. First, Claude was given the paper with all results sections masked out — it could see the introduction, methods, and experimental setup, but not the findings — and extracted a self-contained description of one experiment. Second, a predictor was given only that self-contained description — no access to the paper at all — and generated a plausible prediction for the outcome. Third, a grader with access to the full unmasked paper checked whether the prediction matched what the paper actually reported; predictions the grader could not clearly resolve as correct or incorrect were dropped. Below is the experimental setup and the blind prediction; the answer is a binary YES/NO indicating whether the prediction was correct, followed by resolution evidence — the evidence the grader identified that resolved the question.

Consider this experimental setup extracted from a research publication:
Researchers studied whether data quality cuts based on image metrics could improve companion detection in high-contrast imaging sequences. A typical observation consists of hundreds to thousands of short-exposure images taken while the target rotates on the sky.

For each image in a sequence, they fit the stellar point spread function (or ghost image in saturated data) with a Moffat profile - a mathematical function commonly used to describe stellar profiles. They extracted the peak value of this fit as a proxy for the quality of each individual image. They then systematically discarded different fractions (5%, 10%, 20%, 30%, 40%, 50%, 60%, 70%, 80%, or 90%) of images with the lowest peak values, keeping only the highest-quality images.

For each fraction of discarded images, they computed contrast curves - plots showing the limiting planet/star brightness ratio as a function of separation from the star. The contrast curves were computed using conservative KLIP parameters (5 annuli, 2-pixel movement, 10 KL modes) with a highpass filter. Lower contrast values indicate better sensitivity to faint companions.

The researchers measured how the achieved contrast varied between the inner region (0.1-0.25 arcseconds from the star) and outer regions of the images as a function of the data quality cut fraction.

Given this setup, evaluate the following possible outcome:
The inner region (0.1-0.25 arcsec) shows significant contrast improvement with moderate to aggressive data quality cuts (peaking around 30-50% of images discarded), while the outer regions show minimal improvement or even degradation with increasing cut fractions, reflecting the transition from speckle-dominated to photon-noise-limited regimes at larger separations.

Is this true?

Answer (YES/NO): NO